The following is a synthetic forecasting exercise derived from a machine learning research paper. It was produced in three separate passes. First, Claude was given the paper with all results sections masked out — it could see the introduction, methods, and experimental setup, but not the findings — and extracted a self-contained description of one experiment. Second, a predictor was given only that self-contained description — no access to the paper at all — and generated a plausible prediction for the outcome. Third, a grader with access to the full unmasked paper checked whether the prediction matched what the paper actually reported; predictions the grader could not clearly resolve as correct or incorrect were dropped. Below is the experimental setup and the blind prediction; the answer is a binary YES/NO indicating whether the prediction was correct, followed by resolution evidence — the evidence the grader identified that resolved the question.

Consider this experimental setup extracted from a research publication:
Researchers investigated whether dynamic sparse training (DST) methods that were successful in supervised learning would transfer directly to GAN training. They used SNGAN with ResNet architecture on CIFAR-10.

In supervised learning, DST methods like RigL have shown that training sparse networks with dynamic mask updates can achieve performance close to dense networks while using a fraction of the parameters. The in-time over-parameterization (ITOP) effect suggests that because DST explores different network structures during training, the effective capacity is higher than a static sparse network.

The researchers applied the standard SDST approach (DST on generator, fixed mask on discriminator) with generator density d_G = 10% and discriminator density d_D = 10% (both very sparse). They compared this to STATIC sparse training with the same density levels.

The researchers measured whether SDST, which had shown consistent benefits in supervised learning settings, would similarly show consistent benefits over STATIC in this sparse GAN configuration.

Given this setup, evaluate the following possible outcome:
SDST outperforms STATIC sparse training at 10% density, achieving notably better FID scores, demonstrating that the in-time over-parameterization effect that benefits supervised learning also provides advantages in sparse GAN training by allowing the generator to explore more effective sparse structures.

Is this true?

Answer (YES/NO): NO